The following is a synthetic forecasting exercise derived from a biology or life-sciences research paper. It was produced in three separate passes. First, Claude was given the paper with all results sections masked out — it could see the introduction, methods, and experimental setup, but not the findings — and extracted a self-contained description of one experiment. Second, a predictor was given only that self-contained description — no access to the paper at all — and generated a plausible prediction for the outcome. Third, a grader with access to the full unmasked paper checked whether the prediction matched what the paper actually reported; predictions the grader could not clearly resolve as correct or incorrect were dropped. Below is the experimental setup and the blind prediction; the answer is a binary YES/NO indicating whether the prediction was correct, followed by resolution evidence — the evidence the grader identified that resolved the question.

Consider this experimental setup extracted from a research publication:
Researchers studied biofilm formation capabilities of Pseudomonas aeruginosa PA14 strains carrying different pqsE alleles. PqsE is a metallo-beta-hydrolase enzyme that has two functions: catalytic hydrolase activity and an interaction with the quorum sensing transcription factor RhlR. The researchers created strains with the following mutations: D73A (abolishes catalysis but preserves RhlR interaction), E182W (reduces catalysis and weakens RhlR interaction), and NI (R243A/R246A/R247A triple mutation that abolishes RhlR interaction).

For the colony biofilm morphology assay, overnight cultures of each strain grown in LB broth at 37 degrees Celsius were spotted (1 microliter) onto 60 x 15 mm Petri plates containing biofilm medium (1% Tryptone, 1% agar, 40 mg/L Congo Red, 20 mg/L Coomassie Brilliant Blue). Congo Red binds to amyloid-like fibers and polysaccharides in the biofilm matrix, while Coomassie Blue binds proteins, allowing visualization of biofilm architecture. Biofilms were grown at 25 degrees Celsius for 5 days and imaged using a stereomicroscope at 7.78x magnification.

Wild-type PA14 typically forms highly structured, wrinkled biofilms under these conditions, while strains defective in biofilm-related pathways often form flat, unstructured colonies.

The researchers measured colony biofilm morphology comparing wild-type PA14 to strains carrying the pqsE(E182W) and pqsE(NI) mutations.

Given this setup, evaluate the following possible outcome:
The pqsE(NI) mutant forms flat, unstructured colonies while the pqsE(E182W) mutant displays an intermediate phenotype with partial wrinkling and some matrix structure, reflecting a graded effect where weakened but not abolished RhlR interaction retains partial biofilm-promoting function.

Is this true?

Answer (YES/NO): NO